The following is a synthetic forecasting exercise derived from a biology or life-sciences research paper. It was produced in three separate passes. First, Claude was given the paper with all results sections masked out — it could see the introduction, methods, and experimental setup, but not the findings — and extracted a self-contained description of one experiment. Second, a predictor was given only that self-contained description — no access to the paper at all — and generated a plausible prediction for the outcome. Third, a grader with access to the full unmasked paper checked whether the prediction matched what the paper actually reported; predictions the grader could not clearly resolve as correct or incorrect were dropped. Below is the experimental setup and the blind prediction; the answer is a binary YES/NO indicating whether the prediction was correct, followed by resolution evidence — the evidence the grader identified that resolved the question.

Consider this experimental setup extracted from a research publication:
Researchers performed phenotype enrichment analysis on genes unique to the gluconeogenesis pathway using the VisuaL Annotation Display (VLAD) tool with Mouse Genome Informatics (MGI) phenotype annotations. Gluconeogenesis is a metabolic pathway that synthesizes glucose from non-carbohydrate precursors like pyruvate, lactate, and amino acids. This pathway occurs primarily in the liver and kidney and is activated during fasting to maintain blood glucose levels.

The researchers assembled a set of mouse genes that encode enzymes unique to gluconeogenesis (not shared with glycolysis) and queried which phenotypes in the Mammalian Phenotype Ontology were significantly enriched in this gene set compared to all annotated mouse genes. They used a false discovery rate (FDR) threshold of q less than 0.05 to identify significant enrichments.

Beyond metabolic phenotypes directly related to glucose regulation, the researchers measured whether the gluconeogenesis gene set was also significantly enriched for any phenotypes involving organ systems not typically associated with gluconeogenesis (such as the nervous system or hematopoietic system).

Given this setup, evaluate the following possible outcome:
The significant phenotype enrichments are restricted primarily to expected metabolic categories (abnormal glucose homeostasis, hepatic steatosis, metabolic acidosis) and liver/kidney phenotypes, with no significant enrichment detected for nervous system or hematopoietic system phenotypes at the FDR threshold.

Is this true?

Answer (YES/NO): NO